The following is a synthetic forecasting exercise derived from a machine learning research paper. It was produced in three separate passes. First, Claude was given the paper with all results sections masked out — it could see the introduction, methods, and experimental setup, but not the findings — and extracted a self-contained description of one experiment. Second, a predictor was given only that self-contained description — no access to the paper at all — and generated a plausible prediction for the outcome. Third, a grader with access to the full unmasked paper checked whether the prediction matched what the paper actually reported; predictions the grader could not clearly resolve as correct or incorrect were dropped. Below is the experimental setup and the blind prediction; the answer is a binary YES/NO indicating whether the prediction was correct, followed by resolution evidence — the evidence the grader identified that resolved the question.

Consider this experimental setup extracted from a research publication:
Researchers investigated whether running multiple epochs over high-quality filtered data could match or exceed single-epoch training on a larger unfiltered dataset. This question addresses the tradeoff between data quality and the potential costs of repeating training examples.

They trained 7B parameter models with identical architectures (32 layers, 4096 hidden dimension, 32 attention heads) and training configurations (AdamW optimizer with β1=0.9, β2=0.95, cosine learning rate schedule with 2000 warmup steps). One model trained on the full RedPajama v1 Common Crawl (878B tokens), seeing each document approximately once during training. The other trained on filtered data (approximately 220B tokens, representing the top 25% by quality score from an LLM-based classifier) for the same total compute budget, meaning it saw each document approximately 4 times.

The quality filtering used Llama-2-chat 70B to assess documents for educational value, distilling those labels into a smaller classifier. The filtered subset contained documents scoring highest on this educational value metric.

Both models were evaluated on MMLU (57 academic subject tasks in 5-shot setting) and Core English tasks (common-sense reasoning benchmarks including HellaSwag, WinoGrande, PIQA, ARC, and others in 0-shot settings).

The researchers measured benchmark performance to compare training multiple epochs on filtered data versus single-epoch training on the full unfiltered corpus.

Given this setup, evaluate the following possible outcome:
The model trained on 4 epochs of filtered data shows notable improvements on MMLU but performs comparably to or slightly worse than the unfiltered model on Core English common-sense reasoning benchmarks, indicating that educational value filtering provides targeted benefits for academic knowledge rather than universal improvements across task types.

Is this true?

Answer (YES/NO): NO